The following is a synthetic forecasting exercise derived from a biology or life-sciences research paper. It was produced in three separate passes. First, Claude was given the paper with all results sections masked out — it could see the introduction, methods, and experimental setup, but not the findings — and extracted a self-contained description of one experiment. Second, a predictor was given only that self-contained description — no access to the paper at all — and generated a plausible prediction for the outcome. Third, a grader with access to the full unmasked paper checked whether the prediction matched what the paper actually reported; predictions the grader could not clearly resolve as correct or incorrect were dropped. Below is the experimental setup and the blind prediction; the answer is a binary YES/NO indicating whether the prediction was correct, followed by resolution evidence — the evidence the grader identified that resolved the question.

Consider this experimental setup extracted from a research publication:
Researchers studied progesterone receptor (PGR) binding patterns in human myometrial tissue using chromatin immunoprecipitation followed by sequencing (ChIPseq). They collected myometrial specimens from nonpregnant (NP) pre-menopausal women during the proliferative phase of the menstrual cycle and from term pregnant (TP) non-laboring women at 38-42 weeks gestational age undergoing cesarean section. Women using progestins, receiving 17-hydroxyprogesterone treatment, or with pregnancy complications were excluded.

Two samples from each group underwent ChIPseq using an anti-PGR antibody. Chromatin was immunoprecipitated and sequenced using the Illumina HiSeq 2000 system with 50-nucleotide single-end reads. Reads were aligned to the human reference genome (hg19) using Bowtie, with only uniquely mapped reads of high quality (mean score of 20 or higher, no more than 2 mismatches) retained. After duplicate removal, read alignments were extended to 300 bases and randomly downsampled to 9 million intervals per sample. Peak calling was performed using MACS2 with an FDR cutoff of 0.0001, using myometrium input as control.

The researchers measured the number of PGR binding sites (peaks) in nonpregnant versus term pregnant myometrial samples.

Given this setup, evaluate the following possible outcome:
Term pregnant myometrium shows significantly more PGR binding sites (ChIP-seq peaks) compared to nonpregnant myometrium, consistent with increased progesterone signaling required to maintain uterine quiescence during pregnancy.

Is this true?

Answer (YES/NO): NO